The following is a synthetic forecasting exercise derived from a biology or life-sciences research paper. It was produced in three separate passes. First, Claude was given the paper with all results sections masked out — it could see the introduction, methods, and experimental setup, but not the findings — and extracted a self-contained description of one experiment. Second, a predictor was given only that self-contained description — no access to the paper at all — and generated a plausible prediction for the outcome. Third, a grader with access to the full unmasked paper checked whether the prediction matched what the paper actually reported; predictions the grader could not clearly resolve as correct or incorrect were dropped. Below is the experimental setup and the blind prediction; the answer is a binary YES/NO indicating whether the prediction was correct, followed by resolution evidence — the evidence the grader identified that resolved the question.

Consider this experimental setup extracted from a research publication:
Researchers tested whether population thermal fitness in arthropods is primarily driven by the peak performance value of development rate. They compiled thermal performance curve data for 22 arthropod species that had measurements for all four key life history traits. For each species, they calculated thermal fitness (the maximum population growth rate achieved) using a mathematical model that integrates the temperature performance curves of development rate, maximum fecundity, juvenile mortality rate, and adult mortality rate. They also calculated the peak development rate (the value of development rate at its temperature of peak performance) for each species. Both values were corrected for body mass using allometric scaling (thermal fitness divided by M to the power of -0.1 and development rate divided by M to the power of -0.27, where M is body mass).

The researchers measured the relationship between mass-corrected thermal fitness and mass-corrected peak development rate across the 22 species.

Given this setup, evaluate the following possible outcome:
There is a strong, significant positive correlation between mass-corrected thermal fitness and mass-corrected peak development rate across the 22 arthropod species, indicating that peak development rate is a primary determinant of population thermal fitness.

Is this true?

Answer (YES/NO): YES